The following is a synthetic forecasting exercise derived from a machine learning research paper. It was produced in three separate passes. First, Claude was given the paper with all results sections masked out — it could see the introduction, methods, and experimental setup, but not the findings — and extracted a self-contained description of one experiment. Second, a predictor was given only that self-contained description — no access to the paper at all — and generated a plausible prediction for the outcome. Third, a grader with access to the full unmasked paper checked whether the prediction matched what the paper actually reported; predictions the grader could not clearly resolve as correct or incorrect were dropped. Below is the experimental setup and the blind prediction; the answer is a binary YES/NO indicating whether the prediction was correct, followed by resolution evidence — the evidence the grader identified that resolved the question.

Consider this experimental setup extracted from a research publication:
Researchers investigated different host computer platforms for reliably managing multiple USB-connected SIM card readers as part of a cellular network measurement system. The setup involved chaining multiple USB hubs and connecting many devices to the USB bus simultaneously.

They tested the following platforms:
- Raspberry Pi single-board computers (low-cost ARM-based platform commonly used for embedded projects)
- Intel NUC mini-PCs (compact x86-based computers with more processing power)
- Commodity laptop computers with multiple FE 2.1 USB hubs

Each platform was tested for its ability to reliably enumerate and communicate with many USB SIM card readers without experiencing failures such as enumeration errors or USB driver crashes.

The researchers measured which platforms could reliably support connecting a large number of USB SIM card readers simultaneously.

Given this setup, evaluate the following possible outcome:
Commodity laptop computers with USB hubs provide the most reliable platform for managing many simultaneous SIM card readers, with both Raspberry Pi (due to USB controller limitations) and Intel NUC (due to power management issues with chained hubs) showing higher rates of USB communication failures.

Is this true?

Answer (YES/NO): NO